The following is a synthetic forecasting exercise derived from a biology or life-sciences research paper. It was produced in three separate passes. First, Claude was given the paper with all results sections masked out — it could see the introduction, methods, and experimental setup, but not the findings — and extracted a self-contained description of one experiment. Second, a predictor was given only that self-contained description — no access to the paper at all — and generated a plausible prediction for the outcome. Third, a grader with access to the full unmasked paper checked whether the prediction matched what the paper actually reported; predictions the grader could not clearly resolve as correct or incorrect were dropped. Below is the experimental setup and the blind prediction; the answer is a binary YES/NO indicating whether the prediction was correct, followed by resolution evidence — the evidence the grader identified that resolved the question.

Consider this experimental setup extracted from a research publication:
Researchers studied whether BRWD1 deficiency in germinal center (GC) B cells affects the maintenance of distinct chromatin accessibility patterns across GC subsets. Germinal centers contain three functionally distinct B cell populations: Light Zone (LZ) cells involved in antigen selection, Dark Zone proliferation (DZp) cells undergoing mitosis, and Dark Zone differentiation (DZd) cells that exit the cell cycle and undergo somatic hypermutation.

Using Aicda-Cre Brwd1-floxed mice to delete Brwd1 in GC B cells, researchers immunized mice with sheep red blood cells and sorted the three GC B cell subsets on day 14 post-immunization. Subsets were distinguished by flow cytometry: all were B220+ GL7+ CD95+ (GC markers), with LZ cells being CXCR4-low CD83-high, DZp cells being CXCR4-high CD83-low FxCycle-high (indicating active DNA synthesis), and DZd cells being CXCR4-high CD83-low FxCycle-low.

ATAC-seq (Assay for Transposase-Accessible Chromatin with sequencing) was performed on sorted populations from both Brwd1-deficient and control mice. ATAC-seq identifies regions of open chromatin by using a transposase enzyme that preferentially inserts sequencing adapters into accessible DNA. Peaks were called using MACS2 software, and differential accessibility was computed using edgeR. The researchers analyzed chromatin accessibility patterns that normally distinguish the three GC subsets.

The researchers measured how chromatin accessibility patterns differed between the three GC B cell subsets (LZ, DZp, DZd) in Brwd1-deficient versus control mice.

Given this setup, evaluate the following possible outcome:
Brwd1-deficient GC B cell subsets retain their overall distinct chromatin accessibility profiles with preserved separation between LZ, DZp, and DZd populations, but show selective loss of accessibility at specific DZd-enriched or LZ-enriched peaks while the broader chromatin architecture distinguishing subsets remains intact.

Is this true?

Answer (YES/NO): NO